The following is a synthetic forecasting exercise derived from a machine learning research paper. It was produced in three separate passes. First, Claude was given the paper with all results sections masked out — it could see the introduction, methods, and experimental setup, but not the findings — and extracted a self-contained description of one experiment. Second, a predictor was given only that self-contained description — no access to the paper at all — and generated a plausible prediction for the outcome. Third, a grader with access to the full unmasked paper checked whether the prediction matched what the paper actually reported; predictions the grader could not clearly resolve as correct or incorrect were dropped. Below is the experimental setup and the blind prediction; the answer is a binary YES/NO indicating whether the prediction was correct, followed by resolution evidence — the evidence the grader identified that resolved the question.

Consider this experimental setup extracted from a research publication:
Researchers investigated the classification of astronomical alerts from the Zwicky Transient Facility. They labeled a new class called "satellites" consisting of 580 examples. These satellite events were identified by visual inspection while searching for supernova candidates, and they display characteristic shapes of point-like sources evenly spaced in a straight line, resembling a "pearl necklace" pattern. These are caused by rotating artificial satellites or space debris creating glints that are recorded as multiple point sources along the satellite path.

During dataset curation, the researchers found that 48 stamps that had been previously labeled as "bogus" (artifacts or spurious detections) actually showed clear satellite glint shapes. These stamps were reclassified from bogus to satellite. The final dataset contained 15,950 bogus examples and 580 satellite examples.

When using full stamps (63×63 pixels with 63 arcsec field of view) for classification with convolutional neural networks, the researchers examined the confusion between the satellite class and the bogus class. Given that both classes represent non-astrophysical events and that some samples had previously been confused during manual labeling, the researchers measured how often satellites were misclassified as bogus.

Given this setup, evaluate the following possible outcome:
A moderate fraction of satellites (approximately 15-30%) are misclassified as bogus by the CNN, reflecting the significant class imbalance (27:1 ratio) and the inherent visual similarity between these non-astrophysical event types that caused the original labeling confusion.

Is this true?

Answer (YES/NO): NO